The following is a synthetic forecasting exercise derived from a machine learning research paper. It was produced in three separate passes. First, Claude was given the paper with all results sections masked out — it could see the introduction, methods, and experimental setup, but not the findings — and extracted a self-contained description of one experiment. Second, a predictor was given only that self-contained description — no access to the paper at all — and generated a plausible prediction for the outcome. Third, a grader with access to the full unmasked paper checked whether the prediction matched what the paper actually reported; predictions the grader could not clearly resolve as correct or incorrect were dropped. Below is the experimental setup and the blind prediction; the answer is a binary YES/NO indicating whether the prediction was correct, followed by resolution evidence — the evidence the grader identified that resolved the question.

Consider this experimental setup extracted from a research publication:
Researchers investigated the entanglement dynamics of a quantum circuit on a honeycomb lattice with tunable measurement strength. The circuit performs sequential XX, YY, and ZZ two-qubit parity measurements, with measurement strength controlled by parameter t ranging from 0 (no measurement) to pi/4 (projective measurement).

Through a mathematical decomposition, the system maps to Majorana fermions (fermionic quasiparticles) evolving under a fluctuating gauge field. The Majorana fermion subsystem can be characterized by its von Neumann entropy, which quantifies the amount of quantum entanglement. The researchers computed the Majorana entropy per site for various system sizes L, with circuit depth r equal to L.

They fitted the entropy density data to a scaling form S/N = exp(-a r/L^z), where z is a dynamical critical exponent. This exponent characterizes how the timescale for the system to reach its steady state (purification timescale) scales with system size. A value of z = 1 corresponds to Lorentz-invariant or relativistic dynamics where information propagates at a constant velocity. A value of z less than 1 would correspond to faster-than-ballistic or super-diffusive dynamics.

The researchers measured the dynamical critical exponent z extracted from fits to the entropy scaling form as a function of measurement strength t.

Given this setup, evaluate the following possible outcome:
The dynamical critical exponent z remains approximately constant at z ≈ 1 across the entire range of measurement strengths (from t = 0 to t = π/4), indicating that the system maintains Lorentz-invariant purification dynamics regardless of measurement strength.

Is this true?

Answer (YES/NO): NO